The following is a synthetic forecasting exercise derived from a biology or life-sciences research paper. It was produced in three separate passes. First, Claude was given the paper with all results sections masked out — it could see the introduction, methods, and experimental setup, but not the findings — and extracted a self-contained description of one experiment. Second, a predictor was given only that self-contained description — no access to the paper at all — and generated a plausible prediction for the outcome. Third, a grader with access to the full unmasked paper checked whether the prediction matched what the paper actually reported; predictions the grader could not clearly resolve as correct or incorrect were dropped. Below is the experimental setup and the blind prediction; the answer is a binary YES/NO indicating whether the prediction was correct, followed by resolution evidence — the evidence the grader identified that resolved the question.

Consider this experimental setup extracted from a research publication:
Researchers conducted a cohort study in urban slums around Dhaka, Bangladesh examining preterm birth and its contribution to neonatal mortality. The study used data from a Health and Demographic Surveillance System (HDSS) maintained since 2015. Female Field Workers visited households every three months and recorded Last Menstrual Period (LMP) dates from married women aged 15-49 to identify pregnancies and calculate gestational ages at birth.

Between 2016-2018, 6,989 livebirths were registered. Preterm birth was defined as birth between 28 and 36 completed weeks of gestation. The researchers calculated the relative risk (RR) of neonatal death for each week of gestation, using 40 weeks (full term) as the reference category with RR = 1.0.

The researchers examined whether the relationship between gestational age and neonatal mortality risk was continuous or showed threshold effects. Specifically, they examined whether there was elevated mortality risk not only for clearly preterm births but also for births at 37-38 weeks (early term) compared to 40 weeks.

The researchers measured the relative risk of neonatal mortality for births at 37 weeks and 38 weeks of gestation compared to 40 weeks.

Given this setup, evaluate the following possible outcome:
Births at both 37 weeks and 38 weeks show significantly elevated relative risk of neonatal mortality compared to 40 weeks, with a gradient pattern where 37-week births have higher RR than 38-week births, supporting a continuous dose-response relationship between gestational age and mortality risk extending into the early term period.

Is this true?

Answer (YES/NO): NO